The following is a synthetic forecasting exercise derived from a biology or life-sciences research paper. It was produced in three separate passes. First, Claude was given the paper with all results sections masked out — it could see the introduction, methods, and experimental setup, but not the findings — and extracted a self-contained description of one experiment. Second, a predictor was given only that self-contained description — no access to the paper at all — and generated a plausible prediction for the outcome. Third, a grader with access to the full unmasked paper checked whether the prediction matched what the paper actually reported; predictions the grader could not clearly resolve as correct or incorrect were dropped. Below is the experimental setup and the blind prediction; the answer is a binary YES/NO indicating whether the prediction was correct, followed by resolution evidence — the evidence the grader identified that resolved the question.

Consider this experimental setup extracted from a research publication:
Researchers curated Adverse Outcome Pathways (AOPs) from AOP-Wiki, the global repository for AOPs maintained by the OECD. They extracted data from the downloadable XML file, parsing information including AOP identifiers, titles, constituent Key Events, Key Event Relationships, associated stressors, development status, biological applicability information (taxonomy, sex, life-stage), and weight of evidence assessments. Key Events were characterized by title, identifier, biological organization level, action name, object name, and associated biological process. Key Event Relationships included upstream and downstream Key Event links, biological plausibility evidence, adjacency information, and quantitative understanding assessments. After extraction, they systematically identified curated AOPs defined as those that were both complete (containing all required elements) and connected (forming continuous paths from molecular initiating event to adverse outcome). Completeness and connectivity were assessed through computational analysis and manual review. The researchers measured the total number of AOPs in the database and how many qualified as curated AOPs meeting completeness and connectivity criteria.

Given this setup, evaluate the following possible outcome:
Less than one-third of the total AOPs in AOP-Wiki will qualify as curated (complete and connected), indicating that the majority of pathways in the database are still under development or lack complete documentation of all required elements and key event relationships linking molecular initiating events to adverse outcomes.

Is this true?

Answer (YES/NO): NO